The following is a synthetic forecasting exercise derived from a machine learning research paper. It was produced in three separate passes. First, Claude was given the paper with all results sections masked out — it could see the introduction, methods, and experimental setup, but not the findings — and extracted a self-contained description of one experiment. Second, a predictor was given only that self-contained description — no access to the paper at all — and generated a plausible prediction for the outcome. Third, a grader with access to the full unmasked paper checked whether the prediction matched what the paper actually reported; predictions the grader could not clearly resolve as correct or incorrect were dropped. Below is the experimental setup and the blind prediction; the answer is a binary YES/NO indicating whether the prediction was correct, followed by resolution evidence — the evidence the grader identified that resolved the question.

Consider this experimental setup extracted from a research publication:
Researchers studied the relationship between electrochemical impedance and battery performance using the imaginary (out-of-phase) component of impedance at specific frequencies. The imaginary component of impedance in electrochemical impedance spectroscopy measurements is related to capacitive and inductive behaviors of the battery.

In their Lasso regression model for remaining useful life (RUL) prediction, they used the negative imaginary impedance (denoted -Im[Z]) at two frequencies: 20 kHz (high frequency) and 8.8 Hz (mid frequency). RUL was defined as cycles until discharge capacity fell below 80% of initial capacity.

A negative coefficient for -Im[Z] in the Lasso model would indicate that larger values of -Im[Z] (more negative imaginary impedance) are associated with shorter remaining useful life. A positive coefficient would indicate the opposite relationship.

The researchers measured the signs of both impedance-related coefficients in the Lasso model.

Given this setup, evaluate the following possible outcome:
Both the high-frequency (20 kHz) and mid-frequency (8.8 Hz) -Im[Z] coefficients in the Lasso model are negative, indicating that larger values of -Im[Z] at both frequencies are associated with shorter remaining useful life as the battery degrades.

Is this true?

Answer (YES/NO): YES